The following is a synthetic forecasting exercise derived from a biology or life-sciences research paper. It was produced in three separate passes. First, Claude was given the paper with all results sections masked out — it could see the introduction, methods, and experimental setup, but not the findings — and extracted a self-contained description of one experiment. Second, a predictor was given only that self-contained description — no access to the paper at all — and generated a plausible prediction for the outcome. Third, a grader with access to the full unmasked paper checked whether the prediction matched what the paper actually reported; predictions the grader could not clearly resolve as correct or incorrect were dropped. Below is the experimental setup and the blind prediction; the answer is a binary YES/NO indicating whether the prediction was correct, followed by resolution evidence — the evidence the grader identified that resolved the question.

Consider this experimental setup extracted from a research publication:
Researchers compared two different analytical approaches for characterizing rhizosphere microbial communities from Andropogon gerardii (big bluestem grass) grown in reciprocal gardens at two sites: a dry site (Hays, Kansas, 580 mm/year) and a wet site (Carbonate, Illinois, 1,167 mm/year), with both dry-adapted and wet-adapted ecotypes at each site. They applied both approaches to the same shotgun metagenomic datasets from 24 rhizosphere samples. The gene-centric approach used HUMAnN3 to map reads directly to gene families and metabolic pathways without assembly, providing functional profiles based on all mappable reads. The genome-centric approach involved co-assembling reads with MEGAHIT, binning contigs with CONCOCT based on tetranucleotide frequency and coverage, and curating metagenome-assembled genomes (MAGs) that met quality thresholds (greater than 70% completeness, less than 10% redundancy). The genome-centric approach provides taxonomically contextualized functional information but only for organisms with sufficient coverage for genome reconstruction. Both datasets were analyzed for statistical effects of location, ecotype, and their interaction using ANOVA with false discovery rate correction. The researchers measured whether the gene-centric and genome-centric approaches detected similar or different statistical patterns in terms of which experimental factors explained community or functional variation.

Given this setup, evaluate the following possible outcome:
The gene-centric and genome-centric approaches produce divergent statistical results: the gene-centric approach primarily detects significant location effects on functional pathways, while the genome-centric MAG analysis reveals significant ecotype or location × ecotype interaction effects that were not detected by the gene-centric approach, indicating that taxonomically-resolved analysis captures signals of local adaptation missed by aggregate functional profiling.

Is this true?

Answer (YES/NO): NO